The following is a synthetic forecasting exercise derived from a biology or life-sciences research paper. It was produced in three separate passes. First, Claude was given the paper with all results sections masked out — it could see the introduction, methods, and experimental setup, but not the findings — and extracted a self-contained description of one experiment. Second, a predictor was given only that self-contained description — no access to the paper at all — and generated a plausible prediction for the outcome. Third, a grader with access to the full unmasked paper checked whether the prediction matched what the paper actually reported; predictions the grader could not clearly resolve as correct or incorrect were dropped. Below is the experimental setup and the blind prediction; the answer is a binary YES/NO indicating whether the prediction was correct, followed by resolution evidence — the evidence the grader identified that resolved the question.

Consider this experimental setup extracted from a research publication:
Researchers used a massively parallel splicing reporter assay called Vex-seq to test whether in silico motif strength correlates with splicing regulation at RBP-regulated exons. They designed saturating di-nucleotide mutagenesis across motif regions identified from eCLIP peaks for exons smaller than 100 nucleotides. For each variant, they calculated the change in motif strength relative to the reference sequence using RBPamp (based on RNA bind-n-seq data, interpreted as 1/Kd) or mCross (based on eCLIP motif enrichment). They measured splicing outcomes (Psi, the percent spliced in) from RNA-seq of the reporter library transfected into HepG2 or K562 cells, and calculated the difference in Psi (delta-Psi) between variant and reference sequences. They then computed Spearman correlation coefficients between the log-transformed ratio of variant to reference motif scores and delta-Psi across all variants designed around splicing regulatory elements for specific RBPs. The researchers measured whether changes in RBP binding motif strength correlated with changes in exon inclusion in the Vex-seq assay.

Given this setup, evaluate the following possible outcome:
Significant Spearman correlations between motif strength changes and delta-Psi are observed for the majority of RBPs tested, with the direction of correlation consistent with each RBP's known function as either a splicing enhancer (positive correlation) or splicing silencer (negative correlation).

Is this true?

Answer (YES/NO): NO